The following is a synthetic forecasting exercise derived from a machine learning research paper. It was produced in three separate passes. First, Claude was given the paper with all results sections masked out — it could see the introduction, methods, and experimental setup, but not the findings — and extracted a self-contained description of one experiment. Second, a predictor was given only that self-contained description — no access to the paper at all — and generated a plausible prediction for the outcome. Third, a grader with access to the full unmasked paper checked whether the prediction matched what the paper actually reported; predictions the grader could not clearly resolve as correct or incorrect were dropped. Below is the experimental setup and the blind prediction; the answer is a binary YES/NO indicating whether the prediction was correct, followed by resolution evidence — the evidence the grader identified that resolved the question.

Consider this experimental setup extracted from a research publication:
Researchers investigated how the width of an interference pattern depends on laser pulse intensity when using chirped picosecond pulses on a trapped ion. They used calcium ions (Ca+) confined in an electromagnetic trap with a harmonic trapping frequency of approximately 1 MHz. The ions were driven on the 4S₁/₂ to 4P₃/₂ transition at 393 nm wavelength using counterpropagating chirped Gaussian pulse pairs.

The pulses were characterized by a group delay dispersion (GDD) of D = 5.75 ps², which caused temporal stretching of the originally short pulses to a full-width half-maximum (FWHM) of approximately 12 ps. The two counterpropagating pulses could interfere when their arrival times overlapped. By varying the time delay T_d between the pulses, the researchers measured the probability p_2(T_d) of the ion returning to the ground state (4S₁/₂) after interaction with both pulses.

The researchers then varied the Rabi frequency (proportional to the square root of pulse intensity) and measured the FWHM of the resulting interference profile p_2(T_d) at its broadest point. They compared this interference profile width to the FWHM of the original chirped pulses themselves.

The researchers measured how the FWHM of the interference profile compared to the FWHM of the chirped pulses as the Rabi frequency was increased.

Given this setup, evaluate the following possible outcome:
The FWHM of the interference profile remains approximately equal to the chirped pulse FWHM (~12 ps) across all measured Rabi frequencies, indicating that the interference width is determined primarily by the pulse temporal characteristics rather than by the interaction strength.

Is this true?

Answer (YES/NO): NO